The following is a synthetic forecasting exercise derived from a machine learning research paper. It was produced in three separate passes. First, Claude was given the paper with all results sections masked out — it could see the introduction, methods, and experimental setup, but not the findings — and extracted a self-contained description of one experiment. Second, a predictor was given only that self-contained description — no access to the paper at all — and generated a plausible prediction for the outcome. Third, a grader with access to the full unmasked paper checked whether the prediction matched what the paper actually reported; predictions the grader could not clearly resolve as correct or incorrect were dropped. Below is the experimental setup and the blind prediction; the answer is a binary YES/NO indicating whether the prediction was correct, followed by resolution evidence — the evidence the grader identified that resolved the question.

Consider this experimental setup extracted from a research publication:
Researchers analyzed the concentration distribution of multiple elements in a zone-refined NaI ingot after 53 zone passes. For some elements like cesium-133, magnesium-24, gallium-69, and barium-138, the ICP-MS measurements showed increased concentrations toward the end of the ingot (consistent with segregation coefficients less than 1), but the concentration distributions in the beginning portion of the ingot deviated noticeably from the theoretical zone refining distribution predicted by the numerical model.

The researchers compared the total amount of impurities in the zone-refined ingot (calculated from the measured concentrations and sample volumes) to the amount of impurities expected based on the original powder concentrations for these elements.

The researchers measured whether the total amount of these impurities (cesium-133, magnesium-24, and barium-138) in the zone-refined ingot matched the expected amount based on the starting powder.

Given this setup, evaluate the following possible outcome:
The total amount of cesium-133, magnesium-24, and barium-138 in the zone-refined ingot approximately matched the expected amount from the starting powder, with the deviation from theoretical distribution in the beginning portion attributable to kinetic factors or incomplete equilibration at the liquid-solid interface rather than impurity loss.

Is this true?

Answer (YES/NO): NO